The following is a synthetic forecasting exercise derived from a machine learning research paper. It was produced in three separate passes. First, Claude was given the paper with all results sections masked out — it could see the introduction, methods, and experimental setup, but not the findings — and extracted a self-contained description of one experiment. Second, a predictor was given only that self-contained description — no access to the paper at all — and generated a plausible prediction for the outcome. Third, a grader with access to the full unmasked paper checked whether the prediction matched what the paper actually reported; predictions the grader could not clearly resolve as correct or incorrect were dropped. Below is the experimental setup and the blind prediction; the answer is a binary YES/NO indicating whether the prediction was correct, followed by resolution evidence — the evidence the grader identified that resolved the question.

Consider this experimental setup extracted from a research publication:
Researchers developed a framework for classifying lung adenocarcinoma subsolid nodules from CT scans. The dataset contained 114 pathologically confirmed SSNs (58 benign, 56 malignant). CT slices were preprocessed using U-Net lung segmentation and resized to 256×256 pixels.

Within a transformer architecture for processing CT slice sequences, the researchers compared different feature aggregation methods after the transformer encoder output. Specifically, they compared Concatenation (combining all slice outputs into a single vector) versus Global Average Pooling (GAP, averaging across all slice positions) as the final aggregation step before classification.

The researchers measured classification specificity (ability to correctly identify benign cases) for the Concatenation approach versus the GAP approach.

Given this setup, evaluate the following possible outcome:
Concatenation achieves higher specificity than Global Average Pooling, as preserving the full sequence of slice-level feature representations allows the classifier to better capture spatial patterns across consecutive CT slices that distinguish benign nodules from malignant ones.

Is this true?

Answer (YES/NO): YES